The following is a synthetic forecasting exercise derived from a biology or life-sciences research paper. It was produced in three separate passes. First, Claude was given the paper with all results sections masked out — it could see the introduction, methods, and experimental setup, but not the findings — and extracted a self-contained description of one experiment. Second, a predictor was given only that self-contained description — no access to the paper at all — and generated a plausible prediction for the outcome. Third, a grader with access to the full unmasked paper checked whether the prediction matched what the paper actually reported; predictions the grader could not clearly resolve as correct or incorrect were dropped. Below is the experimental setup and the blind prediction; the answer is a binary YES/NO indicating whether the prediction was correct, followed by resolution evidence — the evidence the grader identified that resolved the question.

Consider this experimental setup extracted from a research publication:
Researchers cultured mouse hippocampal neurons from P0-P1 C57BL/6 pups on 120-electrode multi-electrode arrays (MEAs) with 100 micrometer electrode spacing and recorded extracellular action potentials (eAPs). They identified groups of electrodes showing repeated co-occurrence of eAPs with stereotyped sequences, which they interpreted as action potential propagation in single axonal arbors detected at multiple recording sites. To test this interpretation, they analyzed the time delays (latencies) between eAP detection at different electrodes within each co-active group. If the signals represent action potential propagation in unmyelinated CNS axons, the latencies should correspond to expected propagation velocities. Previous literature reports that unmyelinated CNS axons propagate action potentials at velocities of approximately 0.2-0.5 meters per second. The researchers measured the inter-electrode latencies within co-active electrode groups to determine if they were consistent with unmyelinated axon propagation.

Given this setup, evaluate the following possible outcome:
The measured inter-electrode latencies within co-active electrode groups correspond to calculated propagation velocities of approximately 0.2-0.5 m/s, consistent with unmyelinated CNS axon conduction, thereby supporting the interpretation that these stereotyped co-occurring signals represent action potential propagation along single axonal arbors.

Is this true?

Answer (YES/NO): YES